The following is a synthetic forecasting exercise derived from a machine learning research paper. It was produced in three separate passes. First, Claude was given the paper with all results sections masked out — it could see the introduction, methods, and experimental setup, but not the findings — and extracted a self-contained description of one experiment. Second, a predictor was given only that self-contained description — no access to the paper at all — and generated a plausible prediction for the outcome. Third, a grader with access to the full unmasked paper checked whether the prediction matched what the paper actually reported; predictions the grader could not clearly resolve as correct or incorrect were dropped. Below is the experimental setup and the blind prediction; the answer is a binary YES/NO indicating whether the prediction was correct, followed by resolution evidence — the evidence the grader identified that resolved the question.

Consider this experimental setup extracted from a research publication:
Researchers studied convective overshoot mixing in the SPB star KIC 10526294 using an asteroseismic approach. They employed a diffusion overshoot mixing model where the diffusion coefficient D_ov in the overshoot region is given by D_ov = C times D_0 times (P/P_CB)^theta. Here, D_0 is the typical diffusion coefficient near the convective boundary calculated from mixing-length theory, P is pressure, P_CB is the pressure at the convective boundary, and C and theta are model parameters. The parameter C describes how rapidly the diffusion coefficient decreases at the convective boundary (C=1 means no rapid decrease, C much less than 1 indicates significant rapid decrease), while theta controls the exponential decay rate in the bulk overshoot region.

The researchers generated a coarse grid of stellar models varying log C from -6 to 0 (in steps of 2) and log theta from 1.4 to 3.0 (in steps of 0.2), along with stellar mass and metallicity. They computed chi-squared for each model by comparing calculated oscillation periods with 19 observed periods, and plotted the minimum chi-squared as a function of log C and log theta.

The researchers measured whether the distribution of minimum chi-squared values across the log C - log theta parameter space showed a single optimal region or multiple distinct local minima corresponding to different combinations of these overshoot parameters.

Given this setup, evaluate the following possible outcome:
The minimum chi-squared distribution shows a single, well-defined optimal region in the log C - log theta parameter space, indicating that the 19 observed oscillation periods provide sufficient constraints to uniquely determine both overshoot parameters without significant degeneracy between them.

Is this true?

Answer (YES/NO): NO